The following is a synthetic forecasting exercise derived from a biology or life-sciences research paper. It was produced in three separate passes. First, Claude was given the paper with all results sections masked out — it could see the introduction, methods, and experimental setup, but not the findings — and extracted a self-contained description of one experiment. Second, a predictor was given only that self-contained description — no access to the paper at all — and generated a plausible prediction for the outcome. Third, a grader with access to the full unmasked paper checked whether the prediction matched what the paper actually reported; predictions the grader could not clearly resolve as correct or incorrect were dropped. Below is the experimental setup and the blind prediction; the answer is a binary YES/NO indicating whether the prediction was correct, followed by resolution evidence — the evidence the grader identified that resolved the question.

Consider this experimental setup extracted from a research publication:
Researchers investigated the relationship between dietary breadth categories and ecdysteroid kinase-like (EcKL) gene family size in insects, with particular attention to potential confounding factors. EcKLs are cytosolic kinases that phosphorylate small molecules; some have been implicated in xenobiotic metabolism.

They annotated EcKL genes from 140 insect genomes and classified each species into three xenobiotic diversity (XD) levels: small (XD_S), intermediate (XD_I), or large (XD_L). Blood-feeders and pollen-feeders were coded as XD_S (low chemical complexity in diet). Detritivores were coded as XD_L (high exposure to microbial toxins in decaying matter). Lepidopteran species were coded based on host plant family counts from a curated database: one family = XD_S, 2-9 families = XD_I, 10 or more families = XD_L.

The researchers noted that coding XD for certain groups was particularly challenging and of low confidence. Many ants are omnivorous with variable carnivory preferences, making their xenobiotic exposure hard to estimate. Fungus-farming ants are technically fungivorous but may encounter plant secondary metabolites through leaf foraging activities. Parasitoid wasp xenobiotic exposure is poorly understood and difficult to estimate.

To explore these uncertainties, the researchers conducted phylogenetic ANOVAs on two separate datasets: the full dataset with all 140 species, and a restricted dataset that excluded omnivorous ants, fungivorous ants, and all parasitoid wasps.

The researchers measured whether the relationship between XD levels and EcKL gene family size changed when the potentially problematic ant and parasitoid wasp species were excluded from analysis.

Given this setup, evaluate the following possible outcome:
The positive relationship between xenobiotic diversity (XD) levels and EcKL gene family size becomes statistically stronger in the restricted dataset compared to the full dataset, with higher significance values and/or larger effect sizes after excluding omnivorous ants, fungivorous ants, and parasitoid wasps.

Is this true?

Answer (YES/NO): NO